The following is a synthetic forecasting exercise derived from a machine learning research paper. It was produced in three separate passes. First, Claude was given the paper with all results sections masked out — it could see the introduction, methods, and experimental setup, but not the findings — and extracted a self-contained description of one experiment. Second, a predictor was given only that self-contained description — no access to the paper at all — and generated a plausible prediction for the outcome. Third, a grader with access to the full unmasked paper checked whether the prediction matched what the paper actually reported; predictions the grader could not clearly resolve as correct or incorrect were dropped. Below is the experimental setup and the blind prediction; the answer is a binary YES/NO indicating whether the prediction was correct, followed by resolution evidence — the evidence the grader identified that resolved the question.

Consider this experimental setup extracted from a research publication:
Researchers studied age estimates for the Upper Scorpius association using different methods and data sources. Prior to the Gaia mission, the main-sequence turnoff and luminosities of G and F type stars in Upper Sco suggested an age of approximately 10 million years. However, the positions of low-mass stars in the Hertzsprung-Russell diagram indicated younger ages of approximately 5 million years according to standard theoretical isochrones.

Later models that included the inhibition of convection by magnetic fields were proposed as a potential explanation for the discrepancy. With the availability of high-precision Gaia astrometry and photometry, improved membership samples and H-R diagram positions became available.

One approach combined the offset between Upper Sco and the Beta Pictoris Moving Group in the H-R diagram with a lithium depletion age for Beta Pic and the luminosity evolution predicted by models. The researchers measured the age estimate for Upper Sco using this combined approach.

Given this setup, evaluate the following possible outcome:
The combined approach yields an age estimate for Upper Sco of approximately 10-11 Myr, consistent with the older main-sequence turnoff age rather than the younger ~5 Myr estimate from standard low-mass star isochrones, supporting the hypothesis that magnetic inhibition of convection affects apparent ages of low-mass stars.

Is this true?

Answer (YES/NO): YES